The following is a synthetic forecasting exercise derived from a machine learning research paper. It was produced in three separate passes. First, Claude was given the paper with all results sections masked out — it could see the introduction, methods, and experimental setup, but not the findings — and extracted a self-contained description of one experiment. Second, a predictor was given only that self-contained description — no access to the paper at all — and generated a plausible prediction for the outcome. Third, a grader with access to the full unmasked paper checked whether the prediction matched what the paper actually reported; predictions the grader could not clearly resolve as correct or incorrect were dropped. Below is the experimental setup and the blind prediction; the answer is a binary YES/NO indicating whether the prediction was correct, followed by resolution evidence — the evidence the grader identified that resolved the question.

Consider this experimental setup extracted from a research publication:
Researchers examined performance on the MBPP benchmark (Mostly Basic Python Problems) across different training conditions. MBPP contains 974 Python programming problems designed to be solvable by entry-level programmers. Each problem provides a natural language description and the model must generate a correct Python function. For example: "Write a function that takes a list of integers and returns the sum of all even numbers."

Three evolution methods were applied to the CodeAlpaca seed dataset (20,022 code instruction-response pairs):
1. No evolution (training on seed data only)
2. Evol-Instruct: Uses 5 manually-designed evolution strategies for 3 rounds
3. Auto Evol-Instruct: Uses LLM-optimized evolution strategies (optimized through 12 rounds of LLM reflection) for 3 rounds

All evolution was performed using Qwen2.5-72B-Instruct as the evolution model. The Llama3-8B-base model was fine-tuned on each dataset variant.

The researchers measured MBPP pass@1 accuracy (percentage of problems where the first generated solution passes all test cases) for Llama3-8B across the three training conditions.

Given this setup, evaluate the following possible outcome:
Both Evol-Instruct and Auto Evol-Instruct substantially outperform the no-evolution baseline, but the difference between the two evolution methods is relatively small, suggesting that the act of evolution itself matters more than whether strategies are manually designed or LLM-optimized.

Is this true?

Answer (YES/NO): YES